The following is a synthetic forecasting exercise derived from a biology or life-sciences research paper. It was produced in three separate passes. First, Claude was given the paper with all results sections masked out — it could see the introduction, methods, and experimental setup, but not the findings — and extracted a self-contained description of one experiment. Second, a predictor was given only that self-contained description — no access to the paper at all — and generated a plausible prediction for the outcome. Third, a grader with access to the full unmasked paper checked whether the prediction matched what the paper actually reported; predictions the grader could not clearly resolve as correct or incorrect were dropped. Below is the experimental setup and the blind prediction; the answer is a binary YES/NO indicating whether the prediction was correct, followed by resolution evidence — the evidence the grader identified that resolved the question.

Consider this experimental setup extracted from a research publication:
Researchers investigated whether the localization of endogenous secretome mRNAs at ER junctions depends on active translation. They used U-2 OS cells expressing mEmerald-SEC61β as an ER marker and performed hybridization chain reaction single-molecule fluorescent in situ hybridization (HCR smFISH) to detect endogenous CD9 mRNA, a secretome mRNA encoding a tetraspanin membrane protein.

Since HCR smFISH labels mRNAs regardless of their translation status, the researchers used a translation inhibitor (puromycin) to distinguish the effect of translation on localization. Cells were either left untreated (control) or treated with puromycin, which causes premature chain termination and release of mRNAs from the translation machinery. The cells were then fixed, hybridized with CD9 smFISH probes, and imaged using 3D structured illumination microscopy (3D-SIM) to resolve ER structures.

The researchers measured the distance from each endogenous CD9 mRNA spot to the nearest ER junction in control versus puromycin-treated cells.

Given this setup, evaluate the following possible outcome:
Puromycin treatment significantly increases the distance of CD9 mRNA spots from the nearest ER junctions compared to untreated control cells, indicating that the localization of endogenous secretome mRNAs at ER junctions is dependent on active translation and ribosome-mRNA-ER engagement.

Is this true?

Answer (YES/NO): YES